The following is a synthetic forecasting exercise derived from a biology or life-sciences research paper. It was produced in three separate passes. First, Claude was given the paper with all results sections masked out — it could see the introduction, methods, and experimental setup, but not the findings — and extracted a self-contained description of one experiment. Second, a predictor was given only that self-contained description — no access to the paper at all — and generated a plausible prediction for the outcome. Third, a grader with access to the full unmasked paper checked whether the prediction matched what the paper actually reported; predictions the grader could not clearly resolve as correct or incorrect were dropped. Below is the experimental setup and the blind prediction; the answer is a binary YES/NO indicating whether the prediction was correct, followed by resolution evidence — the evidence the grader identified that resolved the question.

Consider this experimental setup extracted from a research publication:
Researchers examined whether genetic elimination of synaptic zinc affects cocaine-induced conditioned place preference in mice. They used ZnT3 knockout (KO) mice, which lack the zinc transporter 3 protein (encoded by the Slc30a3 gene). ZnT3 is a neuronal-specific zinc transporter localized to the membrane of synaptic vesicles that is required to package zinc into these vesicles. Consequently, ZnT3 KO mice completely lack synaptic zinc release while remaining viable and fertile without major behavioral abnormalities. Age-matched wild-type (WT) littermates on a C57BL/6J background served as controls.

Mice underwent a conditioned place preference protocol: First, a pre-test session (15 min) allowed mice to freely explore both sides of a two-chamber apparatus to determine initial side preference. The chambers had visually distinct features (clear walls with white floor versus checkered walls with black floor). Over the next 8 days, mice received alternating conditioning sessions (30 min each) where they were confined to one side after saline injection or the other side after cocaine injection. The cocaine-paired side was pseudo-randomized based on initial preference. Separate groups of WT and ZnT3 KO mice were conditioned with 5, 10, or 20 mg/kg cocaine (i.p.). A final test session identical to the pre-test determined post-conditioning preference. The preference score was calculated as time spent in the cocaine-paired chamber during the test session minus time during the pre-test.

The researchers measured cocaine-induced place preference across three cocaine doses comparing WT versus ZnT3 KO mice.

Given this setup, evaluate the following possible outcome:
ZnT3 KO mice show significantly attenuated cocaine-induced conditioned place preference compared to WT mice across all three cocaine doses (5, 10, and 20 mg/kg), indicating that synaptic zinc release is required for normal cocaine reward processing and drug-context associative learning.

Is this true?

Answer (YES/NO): YES